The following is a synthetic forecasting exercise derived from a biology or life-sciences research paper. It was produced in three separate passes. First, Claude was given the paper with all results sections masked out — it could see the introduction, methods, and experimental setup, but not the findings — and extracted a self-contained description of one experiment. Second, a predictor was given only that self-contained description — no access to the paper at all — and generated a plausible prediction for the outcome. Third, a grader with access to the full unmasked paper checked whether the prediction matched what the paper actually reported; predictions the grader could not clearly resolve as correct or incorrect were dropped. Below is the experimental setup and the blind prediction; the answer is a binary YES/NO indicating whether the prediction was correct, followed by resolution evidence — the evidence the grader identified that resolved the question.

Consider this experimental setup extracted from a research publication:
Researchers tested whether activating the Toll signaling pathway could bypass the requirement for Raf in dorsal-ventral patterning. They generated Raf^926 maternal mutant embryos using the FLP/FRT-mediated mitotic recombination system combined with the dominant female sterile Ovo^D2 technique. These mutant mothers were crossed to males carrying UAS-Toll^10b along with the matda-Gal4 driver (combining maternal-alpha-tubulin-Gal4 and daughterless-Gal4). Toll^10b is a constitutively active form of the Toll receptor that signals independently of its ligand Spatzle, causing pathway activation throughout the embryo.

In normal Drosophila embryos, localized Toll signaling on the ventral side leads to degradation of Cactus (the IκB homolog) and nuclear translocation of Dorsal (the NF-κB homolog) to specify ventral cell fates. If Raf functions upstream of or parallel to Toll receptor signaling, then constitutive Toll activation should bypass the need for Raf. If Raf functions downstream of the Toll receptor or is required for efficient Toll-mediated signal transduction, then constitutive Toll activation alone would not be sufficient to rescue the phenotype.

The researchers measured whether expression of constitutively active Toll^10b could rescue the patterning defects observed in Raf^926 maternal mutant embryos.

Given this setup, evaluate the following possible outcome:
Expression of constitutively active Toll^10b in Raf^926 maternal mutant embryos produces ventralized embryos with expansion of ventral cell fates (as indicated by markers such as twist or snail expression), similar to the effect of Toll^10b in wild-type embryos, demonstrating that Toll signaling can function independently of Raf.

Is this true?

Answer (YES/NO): NO